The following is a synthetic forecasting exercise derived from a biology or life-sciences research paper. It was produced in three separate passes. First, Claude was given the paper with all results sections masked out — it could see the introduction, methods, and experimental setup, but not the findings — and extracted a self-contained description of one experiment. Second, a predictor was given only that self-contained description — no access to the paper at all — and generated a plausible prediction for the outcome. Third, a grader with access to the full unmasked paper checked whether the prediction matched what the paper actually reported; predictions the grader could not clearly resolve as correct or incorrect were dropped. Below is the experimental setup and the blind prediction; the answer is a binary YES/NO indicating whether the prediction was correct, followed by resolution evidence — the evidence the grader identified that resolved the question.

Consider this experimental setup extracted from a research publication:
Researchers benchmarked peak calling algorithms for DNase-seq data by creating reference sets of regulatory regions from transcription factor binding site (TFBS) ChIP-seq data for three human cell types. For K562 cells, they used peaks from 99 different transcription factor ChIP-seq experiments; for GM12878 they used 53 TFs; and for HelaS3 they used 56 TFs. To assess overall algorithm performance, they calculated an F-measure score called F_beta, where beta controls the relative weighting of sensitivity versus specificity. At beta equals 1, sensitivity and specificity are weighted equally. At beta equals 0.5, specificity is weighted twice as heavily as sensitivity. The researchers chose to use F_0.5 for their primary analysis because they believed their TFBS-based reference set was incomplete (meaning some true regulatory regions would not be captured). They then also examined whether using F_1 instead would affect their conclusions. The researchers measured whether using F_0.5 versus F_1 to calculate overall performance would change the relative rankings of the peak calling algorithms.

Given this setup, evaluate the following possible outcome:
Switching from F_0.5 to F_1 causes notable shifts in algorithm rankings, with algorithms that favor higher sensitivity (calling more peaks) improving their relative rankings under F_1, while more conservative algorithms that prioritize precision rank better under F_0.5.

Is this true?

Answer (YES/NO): NO